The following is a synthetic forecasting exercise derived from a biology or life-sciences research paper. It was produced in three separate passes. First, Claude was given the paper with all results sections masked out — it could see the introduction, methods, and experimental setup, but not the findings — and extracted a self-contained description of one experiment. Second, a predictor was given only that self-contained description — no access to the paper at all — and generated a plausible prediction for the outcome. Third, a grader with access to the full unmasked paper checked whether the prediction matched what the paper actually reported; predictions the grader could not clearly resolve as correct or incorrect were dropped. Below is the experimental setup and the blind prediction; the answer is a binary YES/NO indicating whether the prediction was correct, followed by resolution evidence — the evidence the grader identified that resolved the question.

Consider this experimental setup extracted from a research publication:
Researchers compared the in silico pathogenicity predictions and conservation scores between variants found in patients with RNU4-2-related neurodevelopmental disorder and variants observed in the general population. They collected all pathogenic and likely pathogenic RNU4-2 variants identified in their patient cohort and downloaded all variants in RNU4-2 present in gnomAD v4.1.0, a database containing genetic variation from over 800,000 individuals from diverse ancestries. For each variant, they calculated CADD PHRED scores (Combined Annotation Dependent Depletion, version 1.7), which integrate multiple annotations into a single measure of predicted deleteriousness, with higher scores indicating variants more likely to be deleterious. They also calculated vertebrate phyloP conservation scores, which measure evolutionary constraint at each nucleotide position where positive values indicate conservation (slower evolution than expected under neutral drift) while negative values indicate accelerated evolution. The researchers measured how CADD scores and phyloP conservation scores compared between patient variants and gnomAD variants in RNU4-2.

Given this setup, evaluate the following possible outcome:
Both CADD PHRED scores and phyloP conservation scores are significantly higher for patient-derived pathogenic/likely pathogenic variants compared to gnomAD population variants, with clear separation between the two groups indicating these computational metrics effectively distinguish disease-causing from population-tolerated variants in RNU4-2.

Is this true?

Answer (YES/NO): NO